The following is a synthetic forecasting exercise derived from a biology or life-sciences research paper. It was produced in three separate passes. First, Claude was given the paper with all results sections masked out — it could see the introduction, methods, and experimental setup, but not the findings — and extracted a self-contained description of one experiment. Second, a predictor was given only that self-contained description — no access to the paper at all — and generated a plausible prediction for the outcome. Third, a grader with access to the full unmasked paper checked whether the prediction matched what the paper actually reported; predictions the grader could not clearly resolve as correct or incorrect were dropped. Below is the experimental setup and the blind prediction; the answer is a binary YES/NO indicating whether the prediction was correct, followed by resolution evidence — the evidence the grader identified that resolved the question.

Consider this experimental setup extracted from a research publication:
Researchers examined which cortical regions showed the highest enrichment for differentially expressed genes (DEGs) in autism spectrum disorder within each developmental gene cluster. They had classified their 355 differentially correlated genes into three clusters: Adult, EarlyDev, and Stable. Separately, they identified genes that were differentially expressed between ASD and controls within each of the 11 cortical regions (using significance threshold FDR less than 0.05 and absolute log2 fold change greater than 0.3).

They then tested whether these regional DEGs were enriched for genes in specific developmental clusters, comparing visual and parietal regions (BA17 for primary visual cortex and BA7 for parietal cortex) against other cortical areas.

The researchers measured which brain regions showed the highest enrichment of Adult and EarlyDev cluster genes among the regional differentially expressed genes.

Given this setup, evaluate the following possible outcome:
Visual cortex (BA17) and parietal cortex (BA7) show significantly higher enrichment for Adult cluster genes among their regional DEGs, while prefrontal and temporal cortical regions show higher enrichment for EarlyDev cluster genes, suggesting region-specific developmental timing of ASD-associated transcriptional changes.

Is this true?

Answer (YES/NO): NO